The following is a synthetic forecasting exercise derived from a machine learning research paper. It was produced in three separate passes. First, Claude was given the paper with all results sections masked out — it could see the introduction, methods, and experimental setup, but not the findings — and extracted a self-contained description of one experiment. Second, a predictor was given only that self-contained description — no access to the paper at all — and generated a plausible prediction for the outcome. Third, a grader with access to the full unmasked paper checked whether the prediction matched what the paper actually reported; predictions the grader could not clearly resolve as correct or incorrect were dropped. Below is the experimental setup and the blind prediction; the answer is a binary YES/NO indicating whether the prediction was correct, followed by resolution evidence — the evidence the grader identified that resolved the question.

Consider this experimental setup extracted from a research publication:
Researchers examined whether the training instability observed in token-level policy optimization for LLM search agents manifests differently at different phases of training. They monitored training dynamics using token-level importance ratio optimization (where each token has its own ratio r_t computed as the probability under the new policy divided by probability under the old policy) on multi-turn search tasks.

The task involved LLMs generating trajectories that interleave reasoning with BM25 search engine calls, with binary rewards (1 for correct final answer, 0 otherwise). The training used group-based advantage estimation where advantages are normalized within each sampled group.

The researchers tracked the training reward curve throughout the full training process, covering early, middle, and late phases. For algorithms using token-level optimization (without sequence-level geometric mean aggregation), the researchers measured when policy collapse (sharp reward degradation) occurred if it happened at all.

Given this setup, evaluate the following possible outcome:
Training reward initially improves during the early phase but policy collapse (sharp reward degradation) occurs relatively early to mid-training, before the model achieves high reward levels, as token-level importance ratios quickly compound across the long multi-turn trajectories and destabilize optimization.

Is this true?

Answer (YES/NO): YES